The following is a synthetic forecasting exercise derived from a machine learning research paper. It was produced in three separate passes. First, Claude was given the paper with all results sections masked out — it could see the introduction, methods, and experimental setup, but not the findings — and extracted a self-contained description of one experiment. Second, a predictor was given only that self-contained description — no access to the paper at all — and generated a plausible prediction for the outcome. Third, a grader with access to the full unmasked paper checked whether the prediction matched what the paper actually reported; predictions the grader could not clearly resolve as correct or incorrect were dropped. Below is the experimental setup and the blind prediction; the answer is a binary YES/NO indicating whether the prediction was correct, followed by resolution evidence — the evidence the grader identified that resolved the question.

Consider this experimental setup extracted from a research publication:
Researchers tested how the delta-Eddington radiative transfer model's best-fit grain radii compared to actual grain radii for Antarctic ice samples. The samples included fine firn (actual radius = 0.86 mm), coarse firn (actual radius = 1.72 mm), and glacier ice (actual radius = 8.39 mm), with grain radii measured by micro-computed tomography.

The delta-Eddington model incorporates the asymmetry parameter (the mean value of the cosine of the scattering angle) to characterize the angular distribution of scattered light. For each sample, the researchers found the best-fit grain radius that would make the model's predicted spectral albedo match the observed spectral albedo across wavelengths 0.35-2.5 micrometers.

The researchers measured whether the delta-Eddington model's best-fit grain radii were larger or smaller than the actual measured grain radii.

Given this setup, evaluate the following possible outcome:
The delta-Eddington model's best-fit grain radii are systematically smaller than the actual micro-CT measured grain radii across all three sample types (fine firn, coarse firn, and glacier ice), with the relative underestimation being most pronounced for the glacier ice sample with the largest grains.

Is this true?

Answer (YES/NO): NO